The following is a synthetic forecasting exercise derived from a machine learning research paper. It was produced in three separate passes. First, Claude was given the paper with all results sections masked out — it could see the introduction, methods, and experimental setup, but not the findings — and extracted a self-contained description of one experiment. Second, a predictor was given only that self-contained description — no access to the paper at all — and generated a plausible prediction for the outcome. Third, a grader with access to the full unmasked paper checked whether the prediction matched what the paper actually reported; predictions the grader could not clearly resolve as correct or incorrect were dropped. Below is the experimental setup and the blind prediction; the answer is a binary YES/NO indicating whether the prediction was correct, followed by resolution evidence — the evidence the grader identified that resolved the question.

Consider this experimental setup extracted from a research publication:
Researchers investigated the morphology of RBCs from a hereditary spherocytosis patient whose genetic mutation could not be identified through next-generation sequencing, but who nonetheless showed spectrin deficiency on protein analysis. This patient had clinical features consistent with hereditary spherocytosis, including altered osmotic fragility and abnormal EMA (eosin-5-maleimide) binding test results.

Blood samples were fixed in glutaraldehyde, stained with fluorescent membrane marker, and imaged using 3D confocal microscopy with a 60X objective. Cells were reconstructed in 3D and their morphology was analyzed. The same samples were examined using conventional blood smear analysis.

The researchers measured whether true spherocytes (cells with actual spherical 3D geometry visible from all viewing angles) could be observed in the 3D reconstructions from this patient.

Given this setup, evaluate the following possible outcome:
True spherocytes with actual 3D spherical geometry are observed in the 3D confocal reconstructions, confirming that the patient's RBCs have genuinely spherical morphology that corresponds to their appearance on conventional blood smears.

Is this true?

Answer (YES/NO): NO